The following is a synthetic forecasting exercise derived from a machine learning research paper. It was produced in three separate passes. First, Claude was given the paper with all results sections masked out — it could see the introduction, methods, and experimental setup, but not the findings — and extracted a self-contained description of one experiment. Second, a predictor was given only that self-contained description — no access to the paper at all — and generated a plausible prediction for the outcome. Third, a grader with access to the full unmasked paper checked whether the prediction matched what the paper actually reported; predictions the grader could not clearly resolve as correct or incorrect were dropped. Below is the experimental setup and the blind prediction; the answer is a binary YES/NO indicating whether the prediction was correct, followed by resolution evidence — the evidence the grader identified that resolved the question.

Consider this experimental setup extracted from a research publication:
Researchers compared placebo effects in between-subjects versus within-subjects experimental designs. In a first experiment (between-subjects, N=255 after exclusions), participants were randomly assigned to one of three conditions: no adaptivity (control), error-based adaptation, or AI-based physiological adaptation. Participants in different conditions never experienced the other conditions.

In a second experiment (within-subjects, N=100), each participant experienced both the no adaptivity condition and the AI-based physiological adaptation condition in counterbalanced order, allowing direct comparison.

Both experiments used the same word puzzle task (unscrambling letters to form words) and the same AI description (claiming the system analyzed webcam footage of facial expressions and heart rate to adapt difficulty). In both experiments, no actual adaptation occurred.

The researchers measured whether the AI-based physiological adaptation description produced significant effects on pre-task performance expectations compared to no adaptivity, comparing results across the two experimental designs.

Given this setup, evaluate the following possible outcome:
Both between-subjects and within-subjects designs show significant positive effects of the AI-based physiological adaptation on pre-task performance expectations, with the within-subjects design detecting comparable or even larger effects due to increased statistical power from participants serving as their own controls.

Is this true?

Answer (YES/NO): NO